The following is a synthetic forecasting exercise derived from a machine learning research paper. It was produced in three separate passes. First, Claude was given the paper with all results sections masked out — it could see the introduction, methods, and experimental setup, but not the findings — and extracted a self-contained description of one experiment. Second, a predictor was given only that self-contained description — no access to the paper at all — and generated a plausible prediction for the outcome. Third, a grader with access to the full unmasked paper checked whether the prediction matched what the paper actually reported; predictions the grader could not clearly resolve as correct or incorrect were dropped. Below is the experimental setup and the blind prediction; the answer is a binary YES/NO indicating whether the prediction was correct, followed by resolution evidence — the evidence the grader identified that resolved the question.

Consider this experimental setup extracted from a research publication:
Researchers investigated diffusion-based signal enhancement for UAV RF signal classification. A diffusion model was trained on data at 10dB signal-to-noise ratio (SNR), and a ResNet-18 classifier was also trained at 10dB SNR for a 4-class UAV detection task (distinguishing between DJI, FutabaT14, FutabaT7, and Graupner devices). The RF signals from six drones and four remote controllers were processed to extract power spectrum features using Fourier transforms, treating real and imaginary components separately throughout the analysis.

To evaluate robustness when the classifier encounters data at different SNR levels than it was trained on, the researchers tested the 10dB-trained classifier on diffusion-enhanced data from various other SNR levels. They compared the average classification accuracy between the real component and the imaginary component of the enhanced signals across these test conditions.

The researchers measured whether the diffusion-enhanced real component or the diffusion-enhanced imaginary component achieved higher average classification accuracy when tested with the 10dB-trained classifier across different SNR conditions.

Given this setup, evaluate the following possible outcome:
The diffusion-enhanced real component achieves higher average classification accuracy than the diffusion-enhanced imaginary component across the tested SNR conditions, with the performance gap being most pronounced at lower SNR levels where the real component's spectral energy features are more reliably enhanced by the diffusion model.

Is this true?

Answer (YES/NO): YES